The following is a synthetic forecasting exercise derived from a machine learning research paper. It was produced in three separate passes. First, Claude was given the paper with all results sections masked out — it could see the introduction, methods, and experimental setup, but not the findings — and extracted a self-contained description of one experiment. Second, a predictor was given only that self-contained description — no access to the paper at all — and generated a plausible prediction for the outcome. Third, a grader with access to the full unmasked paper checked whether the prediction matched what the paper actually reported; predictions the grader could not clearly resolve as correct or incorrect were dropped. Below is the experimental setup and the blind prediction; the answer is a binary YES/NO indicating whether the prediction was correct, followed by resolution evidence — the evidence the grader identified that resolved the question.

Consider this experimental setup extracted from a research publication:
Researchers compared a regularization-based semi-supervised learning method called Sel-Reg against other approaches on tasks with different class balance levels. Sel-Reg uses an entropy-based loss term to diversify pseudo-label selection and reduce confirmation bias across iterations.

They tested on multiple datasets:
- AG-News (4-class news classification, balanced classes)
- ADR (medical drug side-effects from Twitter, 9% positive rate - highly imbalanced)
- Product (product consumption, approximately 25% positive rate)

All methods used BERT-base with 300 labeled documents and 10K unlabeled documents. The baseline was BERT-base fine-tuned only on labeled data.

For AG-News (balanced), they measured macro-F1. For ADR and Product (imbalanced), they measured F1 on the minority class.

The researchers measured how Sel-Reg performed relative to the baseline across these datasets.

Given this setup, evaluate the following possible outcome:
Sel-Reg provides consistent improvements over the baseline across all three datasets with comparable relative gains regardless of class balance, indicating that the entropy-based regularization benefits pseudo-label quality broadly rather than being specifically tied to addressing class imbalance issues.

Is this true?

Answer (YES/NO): NO